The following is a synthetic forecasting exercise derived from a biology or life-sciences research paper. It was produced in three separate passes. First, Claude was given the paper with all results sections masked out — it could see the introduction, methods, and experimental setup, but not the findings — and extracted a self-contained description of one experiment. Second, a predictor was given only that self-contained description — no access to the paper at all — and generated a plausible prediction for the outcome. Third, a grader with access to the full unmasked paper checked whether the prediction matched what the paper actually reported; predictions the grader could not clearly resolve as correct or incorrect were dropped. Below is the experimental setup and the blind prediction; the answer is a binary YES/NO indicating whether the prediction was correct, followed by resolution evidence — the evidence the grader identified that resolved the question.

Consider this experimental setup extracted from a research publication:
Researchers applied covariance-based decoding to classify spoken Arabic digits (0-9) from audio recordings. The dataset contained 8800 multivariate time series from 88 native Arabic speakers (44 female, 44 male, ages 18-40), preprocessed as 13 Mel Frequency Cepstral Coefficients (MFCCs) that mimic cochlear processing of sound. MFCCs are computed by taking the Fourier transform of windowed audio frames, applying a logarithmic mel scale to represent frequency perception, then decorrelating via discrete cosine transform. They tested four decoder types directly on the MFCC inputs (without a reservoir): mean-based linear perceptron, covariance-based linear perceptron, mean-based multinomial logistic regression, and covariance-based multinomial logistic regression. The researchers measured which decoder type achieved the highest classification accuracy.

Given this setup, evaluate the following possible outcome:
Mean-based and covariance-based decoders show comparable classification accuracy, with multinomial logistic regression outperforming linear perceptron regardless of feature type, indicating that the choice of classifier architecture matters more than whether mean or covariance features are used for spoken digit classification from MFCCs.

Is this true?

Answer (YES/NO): NO